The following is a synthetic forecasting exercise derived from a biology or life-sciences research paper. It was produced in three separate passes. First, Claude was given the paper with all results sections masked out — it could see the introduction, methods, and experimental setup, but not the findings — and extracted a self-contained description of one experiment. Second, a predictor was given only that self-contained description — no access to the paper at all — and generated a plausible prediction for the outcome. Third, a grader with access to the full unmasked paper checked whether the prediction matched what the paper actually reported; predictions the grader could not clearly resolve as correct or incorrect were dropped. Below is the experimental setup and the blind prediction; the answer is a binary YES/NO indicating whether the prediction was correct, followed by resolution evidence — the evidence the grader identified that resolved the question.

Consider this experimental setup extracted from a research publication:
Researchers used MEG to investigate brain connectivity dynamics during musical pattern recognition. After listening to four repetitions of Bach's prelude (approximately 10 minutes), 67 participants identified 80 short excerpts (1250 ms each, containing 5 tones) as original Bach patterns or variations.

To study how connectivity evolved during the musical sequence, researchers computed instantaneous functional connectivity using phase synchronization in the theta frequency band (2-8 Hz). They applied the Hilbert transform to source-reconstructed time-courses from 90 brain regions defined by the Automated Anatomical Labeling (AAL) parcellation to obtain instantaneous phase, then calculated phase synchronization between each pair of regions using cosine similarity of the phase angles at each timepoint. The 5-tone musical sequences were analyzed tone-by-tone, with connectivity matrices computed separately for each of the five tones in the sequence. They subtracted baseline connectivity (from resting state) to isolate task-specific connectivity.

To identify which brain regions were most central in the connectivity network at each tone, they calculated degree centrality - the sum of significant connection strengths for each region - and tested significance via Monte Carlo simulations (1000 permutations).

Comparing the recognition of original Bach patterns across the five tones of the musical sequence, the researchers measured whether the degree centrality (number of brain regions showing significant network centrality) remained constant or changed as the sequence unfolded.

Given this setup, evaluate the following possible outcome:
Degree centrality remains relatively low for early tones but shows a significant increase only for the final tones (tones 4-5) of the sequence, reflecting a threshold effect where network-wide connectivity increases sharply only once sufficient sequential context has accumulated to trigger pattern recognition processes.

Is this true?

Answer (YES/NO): NO